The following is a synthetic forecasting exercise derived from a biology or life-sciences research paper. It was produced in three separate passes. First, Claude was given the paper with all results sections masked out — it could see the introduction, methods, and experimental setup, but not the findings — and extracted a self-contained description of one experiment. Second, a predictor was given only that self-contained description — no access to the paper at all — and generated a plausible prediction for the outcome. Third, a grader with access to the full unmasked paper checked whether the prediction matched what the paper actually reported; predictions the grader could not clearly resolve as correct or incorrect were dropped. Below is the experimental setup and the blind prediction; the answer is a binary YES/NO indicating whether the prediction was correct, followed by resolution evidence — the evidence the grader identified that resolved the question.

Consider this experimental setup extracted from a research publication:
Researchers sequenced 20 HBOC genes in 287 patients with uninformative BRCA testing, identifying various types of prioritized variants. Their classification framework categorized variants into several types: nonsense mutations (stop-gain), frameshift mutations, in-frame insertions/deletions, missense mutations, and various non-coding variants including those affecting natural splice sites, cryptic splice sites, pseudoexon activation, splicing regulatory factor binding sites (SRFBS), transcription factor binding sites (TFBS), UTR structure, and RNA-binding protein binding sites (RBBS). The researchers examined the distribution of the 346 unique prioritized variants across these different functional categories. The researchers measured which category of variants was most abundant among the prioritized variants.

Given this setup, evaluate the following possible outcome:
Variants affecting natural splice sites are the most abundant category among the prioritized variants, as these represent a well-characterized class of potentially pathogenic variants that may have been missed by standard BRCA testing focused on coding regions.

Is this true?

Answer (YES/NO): NO